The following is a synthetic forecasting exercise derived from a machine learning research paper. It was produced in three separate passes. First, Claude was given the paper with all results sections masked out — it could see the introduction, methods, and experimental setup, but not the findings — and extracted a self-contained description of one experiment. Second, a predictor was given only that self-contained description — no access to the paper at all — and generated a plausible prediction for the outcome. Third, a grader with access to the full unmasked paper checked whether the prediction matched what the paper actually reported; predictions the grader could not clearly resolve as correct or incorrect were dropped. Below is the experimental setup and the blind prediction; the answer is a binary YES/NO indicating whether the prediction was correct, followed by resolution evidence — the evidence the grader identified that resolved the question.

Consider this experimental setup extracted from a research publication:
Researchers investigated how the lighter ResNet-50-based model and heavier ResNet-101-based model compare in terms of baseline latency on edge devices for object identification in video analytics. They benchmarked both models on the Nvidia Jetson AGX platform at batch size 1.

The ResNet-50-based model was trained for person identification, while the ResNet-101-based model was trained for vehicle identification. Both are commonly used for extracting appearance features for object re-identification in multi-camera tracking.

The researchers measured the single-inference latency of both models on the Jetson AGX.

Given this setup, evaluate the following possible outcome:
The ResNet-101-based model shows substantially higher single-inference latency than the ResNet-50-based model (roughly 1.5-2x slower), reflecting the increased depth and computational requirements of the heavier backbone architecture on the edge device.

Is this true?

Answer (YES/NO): NO